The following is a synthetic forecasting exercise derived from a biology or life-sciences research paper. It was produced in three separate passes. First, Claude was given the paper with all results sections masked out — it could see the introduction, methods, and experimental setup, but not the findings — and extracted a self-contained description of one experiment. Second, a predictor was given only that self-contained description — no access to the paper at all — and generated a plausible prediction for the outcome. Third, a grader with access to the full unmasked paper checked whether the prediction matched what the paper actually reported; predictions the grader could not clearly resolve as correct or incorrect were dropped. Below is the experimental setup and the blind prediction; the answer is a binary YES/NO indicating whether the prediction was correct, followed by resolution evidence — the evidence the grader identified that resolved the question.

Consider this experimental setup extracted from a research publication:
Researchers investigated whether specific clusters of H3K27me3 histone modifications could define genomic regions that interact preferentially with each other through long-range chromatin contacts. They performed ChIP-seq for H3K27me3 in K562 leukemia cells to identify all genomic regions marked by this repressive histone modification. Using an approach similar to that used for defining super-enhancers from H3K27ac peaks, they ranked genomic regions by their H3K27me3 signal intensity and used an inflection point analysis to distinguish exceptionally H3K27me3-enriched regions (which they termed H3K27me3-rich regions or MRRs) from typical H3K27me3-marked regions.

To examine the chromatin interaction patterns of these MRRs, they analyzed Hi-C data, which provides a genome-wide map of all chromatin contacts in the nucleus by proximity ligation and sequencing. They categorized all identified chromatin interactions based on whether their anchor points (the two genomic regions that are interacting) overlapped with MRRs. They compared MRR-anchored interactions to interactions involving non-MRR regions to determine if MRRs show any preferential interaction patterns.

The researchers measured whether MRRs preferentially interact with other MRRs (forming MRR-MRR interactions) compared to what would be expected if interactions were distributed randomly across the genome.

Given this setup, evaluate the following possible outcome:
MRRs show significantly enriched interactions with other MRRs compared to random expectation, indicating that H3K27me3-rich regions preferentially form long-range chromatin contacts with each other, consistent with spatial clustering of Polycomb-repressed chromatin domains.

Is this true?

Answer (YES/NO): YES